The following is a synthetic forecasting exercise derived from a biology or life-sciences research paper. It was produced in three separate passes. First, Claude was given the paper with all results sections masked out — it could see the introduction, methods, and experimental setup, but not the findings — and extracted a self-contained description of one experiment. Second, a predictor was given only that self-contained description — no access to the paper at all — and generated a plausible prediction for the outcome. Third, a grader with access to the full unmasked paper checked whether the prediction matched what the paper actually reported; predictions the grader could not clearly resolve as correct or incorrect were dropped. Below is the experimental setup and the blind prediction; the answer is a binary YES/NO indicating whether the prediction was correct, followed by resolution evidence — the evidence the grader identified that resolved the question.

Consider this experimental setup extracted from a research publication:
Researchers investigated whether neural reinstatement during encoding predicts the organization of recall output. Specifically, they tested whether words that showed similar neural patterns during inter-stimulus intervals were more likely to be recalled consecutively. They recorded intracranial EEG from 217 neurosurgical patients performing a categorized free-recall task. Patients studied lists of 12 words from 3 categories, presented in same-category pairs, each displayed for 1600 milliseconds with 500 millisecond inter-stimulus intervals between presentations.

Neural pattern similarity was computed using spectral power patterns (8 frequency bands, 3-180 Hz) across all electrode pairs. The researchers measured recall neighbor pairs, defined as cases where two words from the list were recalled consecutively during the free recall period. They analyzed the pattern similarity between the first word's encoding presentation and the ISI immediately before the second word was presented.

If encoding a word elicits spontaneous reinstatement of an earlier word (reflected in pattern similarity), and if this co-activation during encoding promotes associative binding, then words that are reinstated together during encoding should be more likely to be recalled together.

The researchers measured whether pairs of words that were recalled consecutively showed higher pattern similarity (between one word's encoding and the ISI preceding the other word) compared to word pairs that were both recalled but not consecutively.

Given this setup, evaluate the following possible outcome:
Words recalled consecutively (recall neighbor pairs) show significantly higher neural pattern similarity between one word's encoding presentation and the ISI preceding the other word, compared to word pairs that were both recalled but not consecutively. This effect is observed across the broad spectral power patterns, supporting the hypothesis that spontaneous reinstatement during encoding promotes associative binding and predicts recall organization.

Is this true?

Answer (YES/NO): NO